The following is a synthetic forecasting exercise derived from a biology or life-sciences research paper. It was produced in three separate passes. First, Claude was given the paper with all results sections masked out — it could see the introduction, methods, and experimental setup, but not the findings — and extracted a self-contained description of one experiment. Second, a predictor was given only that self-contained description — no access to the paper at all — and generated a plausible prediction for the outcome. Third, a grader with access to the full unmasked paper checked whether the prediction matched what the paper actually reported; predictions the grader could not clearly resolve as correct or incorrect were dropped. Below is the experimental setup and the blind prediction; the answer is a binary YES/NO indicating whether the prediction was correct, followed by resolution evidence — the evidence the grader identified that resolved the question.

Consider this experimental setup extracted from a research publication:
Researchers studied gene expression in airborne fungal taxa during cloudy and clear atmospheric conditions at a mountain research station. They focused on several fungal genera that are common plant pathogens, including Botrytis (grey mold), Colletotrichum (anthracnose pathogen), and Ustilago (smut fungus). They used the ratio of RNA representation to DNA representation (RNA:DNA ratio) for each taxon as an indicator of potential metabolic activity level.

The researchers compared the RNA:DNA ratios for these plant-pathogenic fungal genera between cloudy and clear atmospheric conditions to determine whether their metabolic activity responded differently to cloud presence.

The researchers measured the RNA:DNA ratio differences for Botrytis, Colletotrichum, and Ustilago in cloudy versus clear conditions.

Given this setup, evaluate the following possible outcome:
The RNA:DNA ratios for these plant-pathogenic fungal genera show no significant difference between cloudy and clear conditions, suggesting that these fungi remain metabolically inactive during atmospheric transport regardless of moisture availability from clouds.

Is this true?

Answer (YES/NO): NO